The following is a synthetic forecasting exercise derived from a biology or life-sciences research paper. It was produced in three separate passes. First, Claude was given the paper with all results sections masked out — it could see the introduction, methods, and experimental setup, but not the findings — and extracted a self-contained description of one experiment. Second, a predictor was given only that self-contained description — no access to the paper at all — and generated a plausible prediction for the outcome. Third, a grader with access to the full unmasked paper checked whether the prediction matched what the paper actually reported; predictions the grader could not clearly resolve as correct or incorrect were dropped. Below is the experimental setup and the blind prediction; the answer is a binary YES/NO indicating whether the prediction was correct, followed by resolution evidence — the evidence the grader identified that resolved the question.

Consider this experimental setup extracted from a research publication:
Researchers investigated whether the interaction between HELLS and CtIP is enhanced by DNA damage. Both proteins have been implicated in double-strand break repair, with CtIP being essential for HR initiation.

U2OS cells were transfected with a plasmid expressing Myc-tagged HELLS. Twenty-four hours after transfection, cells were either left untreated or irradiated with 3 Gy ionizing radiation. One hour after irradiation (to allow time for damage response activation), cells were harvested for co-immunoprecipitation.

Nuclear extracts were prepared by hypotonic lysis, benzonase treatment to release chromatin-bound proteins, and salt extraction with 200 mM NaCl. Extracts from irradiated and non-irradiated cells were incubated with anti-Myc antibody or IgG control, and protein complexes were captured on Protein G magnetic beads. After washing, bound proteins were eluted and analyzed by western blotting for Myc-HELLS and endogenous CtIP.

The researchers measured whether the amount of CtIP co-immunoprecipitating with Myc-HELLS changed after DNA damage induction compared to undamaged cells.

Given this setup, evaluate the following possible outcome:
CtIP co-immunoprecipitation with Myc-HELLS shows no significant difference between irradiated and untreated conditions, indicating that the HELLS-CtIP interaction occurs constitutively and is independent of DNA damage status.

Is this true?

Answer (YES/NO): YES